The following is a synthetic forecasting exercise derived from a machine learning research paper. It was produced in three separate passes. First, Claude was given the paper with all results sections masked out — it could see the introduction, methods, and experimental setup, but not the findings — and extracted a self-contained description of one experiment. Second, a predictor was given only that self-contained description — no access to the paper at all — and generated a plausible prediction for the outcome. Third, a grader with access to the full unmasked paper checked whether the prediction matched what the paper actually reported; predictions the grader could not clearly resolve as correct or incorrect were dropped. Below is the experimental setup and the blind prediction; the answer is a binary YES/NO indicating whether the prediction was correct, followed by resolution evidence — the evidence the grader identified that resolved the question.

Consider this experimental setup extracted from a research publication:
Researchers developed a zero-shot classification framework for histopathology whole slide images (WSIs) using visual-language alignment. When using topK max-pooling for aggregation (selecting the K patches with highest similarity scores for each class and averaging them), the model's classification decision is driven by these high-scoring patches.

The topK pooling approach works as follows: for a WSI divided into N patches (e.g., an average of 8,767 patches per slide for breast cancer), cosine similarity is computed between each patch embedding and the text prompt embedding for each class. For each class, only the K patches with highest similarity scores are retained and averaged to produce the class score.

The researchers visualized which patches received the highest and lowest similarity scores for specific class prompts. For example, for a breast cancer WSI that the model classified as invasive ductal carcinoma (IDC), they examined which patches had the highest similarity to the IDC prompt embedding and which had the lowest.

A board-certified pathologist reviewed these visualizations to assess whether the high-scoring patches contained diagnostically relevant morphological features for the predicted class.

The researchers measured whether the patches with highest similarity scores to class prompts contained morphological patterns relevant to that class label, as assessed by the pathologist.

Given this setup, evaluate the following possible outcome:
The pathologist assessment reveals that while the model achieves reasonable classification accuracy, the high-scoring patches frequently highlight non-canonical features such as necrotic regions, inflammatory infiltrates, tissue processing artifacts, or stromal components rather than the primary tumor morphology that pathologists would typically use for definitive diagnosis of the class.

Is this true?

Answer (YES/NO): NO